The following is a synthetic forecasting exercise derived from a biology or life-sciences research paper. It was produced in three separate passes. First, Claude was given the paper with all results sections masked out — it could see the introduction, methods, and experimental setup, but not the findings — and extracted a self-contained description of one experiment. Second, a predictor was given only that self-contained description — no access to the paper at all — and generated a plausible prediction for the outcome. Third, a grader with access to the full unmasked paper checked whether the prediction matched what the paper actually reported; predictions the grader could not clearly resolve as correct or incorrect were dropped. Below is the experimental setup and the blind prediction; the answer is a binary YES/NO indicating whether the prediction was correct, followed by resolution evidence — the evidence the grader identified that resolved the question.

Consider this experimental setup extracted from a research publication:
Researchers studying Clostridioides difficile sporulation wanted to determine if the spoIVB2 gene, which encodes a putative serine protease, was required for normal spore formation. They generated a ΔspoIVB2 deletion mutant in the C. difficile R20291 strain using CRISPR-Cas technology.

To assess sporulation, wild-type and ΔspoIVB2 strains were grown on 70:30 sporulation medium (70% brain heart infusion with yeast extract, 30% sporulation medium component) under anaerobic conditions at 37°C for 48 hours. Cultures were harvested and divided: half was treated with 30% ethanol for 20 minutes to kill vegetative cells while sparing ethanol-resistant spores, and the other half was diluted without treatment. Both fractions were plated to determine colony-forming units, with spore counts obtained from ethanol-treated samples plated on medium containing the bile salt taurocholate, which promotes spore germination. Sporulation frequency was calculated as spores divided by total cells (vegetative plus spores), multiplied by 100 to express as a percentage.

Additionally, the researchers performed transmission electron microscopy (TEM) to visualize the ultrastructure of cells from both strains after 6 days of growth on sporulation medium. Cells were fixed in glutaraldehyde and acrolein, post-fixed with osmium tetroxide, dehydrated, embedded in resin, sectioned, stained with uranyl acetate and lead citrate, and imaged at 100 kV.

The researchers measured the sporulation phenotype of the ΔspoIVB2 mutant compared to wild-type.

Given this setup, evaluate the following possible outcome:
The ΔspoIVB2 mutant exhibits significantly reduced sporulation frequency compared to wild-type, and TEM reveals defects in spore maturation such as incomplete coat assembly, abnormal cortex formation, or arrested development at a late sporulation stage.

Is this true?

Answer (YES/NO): YES